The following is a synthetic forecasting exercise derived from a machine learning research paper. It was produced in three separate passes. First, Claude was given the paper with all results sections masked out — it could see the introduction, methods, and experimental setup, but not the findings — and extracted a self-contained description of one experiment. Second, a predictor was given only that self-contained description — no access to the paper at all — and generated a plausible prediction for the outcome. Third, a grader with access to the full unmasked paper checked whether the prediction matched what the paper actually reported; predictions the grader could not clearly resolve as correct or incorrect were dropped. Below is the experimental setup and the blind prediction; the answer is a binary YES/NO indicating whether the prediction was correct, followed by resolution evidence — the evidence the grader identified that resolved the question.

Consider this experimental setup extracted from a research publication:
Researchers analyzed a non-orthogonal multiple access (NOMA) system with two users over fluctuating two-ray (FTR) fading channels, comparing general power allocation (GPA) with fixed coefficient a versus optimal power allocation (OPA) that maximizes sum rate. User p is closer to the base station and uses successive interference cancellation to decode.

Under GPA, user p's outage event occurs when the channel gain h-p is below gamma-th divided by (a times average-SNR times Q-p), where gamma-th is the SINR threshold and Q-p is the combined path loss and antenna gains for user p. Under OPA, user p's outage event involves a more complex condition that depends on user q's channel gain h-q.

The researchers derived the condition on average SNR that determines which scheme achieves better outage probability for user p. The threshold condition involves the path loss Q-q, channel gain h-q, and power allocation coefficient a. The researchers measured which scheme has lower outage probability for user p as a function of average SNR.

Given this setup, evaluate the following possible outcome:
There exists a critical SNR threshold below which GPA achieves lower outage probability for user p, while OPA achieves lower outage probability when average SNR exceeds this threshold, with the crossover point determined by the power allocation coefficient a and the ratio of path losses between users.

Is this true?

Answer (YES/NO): NO